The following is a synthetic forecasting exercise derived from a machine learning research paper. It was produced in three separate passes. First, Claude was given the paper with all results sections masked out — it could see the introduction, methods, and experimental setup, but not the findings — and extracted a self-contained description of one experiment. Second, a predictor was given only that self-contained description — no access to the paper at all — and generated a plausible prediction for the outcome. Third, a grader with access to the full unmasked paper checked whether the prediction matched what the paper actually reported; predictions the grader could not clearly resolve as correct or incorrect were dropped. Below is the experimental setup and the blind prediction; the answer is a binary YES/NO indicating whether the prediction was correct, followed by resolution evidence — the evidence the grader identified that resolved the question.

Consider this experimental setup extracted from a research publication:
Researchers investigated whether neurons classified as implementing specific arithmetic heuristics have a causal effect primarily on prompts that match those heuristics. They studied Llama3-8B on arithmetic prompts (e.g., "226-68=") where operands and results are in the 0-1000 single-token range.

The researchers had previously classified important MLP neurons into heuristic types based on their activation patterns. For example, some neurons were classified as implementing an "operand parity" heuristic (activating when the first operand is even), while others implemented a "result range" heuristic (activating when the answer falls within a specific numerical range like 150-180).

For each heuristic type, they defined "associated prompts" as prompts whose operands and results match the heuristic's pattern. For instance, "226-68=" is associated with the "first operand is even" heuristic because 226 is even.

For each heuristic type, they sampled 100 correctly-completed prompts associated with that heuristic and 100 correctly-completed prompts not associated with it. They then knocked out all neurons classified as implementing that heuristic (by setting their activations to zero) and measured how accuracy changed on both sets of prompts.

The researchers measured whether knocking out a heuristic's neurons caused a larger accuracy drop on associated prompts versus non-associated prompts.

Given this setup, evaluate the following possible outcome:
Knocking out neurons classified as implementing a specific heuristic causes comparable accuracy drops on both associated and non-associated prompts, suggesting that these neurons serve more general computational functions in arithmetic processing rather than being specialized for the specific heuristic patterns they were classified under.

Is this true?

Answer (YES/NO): NO